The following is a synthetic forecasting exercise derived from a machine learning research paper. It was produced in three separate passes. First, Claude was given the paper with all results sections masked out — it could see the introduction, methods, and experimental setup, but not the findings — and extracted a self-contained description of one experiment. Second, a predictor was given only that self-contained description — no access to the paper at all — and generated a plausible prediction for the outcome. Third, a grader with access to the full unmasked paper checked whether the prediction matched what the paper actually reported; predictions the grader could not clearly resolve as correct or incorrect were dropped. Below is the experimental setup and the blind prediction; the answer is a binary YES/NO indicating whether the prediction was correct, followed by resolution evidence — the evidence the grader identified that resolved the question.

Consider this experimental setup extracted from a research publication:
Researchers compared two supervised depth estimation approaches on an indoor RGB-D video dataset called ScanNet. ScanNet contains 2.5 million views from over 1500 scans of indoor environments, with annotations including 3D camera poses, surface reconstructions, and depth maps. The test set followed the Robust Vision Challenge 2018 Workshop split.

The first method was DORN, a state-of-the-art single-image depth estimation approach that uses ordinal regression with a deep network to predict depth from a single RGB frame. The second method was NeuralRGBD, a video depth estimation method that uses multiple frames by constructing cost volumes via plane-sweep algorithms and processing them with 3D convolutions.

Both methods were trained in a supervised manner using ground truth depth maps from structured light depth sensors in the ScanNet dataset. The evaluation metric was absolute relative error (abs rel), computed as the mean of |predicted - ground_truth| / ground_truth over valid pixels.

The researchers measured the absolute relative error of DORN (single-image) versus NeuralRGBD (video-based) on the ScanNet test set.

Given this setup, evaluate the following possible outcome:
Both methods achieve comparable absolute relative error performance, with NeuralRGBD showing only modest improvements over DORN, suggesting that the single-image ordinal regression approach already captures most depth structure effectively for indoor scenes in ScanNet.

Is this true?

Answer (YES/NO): NO